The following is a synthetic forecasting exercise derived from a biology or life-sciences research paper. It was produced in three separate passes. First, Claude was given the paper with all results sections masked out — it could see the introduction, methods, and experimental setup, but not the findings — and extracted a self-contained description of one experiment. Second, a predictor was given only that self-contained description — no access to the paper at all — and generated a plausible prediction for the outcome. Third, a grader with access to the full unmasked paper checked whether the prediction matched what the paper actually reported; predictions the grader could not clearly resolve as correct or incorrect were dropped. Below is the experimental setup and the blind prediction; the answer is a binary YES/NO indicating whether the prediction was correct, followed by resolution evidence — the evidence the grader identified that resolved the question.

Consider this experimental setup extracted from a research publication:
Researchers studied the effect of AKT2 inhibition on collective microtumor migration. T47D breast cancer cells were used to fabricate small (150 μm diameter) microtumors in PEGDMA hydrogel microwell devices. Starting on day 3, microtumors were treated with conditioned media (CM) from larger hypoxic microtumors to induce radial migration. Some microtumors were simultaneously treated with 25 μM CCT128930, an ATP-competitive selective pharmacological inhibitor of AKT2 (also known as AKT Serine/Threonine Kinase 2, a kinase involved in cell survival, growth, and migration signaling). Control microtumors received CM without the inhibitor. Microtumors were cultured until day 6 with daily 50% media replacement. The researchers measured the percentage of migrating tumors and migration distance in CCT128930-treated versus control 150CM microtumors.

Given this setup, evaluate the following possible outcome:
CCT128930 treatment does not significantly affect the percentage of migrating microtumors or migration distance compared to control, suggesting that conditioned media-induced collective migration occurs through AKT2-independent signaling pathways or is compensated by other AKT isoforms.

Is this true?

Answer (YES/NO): NO